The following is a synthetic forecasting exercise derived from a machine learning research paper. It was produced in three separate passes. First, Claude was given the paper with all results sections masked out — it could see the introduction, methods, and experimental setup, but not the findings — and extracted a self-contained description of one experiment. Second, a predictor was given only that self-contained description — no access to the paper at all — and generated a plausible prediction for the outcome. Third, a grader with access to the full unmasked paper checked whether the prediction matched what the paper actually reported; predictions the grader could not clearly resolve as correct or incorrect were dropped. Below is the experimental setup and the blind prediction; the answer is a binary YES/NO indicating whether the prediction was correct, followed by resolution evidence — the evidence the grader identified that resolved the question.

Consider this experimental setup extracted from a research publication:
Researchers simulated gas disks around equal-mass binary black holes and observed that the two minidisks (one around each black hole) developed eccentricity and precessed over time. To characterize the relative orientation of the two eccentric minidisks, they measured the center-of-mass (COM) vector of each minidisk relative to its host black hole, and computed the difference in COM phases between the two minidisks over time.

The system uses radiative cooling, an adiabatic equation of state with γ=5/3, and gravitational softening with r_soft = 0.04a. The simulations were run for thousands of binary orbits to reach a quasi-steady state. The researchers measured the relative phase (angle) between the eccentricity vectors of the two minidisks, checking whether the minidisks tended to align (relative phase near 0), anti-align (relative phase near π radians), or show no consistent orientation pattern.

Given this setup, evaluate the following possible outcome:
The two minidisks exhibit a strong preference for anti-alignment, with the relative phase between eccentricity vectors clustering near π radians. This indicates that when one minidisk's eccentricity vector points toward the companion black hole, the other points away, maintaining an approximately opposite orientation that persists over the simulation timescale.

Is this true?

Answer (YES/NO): YES